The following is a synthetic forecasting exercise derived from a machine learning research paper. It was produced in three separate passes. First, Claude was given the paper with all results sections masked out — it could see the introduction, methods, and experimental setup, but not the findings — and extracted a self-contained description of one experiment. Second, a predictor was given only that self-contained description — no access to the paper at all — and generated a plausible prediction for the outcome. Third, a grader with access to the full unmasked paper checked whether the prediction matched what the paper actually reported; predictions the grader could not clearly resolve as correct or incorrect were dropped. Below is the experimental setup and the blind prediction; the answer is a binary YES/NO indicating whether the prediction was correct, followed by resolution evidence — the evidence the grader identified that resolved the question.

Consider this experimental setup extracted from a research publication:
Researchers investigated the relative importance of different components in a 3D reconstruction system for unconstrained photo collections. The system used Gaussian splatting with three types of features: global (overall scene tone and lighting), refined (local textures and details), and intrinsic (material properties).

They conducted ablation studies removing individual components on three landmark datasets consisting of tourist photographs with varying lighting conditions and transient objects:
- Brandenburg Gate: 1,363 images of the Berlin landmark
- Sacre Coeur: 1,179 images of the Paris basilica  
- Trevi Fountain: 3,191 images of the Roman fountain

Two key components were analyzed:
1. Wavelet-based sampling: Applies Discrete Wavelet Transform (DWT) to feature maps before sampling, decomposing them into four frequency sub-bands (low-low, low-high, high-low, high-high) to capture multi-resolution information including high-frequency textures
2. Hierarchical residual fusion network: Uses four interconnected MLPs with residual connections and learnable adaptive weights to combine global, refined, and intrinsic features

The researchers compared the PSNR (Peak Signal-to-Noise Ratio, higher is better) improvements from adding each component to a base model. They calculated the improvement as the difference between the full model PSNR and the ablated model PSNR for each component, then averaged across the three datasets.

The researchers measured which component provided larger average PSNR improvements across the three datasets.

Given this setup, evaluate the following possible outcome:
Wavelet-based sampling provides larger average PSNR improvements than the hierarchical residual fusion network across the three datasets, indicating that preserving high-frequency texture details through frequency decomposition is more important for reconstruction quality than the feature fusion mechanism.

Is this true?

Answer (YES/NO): YES